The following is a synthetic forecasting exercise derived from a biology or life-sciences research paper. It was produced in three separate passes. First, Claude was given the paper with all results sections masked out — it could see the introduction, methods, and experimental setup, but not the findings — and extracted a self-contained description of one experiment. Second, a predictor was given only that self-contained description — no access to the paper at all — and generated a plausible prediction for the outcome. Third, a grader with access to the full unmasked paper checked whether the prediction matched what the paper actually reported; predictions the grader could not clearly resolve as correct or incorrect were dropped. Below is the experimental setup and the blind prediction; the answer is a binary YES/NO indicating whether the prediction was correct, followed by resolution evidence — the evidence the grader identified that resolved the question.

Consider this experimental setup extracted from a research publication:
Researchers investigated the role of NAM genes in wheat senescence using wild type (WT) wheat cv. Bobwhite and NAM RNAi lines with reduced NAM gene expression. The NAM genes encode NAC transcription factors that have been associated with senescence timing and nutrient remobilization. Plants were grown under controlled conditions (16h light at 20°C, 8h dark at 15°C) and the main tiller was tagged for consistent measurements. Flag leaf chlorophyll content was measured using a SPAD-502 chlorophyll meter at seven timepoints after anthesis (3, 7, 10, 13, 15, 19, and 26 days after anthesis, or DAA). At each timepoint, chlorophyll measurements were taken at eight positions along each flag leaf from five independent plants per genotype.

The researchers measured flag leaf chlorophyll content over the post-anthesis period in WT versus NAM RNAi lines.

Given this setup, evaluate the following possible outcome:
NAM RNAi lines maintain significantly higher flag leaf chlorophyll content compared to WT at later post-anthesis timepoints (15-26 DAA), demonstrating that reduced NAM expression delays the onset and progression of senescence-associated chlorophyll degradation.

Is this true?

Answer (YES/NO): NO